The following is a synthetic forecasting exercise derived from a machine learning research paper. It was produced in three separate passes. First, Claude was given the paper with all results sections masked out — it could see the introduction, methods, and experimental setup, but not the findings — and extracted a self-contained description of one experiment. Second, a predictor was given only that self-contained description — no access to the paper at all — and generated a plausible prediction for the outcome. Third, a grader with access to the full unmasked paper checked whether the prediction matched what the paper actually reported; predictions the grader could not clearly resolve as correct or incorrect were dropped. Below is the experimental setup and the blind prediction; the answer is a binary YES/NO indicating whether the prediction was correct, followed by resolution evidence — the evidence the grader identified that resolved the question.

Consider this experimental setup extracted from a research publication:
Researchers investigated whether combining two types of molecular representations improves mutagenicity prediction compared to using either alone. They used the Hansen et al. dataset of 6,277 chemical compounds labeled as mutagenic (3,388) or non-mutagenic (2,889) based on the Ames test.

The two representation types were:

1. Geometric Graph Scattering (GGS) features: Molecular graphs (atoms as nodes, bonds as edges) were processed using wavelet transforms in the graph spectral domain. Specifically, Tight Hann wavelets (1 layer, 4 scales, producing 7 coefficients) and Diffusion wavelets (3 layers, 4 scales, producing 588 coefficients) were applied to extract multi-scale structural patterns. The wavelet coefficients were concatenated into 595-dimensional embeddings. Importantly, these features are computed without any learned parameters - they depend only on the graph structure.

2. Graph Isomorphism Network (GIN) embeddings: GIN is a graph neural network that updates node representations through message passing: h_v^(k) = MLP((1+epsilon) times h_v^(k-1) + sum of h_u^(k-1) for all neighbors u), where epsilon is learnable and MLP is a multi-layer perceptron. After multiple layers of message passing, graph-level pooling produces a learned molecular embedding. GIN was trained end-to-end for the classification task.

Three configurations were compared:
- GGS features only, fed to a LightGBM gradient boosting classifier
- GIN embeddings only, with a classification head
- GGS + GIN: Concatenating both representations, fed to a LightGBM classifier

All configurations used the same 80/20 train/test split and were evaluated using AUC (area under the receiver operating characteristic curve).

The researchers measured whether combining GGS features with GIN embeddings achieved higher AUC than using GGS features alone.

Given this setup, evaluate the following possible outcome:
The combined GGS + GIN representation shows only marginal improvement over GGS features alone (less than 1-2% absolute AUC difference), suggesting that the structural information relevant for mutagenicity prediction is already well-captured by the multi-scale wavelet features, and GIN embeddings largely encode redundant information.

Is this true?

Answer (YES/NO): NO